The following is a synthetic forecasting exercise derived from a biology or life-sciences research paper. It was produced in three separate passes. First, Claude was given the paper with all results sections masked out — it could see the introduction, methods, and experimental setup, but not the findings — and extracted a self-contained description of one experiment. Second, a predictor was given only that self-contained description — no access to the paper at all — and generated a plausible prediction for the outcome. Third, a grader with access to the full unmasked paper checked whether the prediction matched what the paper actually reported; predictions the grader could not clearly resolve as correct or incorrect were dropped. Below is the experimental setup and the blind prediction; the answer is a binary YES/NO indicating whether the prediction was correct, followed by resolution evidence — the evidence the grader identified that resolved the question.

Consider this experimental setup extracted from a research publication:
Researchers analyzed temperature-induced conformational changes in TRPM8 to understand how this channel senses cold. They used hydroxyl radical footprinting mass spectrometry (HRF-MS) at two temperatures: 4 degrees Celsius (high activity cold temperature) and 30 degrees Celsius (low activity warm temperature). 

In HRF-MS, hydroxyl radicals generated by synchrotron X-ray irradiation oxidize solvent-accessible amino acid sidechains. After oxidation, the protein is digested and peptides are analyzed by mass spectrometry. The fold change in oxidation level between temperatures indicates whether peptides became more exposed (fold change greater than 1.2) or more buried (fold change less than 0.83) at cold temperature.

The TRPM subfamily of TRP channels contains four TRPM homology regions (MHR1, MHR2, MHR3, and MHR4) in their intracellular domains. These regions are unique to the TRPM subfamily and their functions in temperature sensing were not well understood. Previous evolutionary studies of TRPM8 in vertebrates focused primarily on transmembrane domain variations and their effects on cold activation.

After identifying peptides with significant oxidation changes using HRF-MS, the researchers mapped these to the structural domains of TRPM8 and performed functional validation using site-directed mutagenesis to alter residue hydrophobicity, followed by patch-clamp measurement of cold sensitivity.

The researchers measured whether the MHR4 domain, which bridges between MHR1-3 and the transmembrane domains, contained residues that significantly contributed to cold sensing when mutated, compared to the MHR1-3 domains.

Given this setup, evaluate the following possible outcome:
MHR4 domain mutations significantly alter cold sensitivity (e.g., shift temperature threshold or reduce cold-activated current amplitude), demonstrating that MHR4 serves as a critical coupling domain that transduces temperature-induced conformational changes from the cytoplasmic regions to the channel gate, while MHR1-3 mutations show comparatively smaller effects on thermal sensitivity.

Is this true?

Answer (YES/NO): NO